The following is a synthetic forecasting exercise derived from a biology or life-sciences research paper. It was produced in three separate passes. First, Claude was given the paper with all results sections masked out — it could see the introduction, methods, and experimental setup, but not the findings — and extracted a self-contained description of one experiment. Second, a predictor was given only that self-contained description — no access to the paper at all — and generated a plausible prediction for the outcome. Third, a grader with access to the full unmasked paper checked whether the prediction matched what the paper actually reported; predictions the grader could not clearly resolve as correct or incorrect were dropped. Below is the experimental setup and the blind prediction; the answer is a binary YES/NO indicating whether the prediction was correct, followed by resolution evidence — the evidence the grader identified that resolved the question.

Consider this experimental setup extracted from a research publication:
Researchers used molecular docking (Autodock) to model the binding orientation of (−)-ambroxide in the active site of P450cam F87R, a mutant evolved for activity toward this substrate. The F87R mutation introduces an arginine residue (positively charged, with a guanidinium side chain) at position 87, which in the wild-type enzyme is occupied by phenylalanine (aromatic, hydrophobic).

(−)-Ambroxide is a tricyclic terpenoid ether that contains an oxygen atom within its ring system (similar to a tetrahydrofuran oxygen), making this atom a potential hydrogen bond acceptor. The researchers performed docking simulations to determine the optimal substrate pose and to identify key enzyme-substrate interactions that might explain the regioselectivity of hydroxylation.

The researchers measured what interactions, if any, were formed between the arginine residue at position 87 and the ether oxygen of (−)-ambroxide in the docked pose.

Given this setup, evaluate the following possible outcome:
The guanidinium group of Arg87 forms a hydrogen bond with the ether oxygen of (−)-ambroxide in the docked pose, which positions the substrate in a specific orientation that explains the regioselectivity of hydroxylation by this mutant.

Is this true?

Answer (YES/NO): YES